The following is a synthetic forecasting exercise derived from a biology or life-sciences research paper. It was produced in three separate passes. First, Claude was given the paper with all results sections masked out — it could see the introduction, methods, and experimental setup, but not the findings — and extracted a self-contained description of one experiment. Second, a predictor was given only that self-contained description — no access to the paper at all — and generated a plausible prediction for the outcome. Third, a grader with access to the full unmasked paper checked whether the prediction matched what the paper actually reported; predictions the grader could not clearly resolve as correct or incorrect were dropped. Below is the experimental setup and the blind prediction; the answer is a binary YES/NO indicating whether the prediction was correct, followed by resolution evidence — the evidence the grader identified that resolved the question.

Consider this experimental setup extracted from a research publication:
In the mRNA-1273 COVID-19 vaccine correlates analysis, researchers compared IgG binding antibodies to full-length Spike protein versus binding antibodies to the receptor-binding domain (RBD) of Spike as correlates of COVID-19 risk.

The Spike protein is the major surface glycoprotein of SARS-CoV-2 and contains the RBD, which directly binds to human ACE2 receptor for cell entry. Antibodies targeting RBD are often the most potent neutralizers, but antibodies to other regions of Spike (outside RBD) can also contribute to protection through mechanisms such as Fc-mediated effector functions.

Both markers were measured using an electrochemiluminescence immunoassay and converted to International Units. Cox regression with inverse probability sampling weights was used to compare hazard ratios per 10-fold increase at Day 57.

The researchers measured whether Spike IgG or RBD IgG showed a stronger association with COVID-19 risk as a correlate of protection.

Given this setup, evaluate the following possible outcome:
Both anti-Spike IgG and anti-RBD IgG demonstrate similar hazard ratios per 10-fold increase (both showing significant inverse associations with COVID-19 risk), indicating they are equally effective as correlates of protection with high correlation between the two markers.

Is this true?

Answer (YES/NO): YES